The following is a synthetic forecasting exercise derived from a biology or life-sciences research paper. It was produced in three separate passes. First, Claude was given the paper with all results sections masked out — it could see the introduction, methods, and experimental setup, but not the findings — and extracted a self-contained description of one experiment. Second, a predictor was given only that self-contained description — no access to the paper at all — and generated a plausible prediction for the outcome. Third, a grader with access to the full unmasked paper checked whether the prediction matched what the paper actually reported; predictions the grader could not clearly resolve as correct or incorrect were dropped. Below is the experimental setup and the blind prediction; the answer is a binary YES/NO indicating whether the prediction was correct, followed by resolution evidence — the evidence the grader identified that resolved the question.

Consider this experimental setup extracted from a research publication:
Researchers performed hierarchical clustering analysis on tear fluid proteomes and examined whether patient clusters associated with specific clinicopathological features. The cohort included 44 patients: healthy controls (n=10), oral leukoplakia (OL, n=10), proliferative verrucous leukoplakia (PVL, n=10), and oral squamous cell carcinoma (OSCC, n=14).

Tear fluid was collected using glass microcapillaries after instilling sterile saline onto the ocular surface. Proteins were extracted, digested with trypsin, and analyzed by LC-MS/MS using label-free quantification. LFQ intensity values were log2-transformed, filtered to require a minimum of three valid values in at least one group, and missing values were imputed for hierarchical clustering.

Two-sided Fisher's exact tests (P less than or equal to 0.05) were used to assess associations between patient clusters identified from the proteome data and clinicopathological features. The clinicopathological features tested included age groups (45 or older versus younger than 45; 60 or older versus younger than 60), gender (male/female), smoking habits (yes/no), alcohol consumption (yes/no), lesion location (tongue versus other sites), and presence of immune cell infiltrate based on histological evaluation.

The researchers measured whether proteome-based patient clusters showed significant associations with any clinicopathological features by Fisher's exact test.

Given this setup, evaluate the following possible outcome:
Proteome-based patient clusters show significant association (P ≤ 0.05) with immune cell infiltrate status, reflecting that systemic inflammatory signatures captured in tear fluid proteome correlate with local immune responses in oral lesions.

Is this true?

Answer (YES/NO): NO